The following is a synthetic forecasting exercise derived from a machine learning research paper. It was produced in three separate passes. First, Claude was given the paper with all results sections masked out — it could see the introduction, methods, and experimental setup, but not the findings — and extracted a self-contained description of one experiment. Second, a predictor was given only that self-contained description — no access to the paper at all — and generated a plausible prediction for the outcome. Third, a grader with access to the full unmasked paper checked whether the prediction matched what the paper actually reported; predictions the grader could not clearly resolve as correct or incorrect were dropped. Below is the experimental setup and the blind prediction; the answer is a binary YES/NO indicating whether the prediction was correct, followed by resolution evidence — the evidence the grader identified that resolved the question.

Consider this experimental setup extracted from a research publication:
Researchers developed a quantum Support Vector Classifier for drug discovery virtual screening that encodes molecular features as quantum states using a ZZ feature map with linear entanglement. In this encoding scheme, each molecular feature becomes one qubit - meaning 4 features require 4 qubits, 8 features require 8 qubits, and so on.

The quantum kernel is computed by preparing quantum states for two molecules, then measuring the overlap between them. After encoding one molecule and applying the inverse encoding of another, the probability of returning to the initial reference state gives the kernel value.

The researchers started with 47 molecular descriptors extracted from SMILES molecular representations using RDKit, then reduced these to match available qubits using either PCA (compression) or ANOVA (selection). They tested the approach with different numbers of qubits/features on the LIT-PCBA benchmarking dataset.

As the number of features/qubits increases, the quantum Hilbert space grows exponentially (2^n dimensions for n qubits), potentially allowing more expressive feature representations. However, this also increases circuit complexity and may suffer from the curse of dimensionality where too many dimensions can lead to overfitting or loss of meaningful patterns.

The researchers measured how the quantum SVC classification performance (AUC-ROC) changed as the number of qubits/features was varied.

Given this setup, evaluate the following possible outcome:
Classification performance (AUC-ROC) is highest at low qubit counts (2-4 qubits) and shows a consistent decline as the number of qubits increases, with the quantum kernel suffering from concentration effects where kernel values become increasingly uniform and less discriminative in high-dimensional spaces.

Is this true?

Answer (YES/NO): NO